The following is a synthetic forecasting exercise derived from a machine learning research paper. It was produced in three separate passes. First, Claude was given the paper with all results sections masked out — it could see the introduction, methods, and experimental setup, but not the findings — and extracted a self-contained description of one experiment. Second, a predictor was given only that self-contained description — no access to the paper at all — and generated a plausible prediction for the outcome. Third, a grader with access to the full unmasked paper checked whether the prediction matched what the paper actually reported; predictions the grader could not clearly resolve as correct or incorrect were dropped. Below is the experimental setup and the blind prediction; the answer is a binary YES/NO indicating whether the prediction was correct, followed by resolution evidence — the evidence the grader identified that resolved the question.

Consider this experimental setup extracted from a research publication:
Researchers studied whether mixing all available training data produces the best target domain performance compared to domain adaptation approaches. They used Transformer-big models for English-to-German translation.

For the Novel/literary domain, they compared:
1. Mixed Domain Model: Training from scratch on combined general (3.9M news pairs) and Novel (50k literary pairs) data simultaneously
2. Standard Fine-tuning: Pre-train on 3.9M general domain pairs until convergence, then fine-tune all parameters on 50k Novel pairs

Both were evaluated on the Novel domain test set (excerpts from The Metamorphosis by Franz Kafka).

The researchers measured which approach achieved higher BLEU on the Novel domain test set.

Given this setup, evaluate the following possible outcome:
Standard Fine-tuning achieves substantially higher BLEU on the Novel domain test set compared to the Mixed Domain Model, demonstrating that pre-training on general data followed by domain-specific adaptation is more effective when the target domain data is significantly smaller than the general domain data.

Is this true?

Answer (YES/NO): YES